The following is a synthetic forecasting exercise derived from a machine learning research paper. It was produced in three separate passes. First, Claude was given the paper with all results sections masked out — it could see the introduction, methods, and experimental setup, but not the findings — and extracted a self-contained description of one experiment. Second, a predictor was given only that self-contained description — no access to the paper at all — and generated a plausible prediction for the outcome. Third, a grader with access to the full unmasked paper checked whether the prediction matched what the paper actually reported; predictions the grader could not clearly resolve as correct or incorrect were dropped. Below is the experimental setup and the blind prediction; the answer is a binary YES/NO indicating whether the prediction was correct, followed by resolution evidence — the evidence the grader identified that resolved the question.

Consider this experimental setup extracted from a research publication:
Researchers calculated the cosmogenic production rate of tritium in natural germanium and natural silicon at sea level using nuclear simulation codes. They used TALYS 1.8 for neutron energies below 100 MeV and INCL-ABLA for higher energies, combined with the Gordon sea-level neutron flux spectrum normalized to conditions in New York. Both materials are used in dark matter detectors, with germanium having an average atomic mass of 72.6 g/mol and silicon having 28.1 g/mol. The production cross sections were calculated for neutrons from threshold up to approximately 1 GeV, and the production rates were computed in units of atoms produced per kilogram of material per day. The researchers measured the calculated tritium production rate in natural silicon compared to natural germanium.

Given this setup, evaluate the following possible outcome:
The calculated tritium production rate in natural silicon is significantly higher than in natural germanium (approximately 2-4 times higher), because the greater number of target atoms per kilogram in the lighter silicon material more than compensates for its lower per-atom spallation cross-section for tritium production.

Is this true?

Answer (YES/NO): NO